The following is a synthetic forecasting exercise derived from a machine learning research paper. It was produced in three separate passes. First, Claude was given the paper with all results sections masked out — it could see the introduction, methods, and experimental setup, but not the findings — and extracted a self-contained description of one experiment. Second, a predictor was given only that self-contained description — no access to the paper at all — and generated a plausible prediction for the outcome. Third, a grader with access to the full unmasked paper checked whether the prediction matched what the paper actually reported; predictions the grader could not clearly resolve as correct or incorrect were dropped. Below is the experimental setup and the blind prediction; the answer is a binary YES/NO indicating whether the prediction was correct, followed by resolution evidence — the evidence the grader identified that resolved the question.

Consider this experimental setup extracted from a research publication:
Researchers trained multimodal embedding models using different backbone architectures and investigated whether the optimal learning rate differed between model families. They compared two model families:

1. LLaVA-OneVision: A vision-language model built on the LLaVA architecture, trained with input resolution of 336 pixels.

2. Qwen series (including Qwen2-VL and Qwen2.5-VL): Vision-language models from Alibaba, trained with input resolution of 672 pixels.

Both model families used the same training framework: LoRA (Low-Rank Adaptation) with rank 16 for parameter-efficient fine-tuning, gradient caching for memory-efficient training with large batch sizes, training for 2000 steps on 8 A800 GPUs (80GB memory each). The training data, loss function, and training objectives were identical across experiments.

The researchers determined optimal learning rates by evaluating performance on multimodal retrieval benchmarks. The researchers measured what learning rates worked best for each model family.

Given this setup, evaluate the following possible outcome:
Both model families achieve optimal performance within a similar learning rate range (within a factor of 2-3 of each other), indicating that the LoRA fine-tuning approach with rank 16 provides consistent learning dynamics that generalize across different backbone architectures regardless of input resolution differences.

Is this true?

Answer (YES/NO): NO